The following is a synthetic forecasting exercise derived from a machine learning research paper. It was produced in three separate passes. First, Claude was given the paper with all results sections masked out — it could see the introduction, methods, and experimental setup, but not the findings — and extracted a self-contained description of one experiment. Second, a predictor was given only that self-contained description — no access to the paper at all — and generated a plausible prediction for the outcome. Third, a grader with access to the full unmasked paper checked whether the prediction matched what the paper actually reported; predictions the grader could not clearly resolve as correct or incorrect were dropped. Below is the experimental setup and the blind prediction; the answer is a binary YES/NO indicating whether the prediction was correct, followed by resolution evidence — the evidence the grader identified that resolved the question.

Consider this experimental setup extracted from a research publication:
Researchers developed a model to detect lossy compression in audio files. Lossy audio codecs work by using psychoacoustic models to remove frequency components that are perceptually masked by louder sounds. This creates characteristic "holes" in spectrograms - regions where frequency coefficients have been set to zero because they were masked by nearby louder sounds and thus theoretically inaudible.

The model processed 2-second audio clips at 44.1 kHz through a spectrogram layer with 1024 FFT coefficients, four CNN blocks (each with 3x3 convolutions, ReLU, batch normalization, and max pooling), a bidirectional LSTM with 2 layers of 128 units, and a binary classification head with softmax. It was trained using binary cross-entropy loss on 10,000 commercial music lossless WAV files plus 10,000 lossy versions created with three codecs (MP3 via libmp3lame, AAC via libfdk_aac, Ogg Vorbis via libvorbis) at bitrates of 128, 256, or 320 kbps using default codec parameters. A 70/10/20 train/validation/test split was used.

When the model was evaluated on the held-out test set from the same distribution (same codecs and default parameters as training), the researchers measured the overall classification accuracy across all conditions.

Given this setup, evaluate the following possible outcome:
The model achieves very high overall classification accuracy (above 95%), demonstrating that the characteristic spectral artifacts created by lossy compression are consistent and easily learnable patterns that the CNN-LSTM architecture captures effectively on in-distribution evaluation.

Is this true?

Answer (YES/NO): YES